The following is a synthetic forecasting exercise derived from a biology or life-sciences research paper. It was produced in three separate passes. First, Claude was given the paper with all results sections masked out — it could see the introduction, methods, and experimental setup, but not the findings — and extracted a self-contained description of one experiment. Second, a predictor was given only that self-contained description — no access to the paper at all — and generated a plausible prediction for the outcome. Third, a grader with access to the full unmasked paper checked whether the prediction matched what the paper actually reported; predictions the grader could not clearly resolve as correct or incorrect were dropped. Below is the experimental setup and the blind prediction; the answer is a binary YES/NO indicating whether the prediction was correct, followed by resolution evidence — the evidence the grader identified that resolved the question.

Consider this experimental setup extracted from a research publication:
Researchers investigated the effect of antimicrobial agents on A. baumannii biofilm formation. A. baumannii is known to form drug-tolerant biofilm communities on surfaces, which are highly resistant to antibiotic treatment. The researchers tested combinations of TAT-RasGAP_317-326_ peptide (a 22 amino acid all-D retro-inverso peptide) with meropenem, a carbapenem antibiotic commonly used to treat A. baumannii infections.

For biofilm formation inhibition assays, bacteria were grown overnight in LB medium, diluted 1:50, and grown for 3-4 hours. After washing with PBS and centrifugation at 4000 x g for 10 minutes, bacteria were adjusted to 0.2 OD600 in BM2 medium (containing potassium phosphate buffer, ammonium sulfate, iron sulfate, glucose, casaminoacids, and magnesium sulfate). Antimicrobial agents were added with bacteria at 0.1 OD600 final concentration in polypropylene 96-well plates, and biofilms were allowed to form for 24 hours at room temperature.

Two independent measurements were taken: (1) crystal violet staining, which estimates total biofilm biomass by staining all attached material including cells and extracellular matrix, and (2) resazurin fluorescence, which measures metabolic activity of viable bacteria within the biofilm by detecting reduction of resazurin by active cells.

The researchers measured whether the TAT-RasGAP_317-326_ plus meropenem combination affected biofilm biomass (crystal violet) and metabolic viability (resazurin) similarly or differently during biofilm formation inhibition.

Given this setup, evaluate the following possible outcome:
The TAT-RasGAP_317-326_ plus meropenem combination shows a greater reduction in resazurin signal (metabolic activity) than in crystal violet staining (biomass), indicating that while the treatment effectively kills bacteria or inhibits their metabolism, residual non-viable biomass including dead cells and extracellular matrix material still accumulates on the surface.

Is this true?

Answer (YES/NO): NO